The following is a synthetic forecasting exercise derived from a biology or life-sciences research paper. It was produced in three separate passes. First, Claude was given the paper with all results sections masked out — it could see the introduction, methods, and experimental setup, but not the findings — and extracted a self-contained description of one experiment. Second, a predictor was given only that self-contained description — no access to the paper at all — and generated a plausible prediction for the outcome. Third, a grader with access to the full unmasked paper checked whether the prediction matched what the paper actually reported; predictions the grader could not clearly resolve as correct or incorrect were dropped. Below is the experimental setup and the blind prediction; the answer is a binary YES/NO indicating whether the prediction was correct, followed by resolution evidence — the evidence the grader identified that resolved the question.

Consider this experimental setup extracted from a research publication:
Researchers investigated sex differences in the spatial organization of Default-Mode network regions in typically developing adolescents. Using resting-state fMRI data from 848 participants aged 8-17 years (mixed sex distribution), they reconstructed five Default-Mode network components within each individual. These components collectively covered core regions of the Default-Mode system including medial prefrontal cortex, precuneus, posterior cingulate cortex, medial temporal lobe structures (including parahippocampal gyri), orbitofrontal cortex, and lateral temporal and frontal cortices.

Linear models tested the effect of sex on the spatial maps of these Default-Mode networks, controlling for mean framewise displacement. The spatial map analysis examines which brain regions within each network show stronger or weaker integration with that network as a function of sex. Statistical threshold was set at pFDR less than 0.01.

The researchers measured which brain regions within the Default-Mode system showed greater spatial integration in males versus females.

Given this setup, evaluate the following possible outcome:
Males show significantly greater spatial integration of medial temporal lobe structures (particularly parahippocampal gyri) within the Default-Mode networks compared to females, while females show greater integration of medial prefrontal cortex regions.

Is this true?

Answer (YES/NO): NO